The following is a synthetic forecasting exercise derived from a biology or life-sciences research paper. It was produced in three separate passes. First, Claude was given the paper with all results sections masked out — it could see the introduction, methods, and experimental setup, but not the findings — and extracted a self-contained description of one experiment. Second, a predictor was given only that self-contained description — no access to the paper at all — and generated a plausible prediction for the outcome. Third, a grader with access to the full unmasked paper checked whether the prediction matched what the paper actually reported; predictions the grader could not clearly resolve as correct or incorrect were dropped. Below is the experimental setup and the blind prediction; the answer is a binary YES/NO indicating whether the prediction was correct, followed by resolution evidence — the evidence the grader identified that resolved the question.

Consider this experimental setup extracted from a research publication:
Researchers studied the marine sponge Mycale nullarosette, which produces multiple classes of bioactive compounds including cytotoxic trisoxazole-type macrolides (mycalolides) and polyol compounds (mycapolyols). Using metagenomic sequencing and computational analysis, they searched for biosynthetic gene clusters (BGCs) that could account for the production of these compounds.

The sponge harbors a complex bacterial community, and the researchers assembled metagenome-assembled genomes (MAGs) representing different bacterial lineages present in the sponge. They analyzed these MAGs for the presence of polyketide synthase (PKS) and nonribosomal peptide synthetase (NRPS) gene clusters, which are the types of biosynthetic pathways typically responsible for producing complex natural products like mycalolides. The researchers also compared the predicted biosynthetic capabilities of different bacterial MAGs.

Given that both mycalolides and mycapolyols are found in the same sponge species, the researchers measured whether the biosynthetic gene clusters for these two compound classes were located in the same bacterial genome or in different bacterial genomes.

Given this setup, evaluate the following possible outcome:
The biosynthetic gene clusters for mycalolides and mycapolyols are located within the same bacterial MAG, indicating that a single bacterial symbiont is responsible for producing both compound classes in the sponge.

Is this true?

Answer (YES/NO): YES